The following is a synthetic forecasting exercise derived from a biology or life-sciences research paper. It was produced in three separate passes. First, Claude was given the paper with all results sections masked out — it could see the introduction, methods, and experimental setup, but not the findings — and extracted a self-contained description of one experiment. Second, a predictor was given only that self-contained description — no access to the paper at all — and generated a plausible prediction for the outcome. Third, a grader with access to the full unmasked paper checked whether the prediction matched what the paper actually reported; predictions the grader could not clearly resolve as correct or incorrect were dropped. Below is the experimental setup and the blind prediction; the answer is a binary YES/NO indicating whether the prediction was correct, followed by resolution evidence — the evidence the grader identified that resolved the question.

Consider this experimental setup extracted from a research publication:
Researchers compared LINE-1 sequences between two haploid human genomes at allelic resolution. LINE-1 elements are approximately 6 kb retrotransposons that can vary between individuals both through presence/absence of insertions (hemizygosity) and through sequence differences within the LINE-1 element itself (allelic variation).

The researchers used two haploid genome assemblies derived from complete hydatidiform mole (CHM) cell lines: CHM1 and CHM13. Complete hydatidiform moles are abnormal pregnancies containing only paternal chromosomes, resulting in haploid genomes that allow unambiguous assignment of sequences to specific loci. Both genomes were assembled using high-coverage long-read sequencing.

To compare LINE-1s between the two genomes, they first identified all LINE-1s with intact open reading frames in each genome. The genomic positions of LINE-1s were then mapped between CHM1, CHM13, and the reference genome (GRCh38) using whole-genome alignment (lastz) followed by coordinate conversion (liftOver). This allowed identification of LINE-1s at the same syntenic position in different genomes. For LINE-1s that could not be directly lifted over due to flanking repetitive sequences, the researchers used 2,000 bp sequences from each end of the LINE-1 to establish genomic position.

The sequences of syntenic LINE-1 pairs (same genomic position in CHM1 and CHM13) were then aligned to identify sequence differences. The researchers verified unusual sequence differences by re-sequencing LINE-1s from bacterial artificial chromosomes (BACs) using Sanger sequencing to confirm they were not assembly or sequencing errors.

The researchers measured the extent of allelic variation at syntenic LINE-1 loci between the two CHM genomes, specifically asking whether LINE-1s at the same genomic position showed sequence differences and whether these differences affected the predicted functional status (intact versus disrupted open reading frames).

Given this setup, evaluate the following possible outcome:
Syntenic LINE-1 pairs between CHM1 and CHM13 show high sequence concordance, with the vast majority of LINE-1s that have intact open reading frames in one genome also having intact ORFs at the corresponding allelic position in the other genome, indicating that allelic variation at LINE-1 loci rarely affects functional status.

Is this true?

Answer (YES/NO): NO